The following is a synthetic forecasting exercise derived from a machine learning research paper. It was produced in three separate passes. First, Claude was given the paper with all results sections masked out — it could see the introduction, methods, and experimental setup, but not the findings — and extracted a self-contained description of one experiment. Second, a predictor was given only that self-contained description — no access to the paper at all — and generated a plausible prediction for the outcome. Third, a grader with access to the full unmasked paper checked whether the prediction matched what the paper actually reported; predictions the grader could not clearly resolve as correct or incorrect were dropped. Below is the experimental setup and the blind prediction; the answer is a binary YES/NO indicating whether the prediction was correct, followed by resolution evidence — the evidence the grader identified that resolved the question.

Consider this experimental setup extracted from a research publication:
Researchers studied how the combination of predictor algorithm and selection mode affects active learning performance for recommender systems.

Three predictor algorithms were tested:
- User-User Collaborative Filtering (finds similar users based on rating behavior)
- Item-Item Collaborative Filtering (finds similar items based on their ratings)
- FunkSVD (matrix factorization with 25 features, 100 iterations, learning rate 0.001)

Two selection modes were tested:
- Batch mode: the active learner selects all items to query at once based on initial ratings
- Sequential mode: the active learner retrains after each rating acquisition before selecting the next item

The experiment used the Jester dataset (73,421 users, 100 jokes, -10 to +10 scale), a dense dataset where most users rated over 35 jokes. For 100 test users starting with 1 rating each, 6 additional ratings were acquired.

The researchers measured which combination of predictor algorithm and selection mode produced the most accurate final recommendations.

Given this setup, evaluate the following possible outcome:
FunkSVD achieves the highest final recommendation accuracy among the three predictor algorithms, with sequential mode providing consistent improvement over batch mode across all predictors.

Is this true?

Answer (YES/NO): NO